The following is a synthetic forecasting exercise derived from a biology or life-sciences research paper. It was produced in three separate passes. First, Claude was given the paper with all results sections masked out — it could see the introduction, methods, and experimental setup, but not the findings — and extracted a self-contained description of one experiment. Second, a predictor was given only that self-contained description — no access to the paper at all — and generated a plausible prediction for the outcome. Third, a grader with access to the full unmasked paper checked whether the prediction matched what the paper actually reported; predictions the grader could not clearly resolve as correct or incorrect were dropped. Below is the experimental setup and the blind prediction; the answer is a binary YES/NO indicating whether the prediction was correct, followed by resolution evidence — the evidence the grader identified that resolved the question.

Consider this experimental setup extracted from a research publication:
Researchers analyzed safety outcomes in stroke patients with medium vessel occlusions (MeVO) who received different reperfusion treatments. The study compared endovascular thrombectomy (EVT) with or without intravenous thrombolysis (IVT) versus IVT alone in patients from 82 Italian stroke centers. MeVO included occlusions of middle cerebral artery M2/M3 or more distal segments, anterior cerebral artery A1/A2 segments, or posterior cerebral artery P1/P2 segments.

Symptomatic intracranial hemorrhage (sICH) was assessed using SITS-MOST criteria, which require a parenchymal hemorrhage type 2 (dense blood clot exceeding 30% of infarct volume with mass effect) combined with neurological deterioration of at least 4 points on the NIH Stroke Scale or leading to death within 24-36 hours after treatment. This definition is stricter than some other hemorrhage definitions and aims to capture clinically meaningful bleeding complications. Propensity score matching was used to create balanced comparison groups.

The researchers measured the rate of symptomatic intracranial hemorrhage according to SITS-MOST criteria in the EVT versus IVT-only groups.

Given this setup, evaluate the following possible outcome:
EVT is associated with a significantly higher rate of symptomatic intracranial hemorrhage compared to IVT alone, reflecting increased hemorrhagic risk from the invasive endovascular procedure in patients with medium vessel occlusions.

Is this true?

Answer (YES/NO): NO